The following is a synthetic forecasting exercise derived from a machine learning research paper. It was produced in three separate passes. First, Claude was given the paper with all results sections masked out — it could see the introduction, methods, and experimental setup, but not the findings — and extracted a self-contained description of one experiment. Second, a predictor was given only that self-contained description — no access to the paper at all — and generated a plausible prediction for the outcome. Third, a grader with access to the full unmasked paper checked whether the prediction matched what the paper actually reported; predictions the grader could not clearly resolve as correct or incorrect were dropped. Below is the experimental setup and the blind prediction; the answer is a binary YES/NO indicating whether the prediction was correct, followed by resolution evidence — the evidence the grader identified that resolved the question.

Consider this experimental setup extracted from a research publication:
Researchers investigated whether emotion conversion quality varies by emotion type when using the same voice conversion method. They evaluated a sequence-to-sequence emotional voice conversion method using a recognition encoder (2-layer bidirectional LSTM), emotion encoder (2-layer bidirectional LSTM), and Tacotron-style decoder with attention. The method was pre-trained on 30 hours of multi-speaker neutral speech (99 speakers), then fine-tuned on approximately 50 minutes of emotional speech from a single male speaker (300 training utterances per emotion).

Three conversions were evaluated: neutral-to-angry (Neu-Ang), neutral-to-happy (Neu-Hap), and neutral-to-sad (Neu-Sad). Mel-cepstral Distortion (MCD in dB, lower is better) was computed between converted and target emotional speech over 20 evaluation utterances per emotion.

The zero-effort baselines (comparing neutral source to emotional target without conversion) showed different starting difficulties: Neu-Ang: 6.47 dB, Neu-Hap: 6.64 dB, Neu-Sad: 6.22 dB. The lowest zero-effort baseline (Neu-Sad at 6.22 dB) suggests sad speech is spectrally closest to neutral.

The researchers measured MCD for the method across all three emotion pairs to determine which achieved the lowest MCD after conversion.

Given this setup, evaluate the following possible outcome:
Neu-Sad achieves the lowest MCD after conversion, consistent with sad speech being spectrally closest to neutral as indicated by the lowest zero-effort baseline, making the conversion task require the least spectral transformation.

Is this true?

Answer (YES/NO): NO